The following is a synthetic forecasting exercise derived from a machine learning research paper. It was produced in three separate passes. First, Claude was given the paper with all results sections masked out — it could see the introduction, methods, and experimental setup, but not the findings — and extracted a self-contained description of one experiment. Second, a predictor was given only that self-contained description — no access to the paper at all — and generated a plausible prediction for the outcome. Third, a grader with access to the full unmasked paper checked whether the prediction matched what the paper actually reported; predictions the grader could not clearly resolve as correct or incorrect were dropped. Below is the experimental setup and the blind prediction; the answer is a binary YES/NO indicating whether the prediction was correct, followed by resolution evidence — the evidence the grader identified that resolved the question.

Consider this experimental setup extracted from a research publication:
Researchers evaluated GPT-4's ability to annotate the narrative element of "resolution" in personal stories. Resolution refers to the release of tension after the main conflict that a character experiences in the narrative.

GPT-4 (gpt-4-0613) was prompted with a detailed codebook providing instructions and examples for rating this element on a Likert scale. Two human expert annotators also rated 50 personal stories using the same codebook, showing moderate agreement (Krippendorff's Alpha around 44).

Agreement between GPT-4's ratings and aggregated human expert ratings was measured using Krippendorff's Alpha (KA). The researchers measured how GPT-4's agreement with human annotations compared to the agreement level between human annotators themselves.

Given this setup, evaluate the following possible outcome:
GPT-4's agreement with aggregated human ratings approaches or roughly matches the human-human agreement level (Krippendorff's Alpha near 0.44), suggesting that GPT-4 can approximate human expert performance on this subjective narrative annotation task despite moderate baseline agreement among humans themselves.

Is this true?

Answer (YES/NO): YES